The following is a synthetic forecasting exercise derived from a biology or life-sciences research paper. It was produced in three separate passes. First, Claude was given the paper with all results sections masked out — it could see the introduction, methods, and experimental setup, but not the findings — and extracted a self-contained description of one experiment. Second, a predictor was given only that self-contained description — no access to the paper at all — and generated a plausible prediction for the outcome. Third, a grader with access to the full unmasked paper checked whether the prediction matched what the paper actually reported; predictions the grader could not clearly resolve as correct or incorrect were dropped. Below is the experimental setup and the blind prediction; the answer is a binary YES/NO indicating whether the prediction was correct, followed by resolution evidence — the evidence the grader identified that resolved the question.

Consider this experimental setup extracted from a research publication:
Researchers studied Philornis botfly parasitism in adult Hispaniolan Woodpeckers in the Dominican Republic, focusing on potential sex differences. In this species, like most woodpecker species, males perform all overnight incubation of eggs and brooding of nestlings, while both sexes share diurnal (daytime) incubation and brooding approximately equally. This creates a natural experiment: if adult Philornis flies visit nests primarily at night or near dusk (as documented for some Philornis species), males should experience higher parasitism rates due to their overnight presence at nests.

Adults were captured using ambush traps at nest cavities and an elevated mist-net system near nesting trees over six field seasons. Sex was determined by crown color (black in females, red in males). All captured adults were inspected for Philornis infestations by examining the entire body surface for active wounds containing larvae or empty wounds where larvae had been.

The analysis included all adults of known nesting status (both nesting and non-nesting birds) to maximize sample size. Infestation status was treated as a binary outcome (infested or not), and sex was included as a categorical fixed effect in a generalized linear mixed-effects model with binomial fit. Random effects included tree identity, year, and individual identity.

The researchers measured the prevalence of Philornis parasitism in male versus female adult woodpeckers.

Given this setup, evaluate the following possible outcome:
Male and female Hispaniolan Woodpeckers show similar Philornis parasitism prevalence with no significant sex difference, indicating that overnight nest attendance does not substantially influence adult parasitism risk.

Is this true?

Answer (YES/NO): NO